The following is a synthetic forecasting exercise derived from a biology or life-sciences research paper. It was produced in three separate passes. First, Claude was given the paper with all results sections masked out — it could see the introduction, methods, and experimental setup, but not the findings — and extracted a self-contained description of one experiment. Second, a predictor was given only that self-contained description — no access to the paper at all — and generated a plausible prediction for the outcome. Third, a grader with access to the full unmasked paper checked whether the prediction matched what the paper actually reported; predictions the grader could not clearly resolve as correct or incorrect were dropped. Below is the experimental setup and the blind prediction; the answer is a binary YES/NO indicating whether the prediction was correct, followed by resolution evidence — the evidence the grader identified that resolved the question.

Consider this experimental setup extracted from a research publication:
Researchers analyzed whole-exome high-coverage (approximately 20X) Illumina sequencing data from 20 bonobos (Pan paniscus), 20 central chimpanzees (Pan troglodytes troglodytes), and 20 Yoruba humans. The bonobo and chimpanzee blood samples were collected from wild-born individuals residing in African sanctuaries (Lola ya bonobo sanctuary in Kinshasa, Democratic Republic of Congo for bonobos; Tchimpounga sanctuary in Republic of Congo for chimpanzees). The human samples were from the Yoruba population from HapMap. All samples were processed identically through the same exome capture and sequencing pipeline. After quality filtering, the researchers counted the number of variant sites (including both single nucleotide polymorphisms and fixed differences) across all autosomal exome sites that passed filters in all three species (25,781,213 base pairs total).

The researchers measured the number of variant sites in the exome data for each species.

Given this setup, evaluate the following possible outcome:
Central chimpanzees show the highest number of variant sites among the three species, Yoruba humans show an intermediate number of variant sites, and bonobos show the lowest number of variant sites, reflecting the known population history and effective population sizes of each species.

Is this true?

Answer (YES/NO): YES